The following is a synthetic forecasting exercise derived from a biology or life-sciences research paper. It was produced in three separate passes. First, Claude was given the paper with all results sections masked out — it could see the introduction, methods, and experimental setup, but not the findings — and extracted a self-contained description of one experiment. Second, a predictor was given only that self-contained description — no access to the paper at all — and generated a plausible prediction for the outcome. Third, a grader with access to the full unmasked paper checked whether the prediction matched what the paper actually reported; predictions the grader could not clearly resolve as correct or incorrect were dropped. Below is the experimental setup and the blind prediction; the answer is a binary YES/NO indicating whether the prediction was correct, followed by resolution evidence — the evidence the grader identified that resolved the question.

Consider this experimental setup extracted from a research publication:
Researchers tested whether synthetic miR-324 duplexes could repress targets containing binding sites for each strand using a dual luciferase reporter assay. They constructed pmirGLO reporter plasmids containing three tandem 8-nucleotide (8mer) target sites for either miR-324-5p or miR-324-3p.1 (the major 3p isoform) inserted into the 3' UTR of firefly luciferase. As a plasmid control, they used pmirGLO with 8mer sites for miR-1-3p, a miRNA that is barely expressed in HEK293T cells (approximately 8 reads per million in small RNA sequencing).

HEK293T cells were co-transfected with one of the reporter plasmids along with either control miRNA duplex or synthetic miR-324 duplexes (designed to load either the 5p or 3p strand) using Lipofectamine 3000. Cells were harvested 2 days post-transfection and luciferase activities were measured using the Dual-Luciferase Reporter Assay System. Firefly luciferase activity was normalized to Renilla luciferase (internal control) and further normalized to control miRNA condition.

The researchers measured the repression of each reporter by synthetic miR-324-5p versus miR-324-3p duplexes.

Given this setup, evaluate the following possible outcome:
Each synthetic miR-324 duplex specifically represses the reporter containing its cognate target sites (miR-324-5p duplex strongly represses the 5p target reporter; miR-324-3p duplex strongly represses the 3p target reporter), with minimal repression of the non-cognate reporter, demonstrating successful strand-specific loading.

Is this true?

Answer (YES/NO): YES